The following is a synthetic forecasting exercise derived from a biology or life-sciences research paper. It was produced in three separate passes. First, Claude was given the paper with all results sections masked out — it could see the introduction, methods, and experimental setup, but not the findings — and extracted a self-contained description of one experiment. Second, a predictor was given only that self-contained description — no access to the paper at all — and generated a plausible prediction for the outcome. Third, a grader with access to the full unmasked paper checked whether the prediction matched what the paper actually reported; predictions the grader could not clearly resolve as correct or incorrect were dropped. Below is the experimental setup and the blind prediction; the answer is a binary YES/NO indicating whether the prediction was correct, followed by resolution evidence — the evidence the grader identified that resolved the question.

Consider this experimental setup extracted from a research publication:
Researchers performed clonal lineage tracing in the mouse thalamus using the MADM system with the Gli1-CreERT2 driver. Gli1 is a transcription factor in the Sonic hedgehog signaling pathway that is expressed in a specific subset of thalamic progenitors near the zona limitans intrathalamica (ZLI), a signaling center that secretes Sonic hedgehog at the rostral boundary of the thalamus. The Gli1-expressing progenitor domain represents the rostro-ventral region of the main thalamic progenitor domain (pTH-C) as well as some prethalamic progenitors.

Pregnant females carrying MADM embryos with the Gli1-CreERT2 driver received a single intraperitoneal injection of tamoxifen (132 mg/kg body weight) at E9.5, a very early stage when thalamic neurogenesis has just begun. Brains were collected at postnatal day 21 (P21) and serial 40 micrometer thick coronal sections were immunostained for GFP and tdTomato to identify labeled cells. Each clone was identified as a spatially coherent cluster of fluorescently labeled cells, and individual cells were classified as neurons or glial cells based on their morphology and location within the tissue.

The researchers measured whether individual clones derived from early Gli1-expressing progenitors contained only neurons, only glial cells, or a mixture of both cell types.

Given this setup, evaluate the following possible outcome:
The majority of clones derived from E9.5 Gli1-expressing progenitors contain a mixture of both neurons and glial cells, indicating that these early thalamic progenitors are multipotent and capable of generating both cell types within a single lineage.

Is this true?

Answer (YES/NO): YES